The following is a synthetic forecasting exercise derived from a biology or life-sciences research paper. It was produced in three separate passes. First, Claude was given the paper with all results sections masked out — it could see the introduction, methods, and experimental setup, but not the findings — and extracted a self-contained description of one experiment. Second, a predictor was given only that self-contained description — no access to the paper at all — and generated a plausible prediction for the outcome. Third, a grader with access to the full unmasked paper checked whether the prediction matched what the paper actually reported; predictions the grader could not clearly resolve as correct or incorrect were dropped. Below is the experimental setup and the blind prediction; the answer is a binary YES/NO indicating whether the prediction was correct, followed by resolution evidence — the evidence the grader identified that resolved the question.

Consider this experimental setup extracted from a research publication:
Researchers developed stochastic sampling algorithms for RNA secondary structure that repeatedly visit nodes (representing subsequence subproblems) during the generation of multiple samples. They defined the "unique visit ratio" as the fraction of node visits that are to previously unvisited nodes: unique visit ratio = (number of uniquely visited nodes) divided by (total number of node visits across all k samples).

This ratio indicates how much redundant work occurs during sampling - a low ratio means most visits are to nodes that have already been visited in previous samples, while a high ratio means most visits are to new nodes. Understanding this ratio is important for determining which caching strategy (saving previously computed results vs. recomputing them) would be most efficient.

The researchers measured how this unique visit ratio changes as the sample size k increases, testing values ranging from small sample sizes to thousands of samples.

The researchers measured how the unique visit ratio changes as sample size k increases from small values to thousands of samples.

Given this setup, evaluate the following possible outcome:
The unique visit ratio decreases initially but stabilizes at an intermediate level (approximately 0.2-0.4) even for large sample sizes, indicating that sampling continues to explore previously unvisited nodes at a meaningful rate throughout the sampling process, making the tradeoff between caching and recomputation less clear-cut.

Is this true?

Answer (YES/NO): NO